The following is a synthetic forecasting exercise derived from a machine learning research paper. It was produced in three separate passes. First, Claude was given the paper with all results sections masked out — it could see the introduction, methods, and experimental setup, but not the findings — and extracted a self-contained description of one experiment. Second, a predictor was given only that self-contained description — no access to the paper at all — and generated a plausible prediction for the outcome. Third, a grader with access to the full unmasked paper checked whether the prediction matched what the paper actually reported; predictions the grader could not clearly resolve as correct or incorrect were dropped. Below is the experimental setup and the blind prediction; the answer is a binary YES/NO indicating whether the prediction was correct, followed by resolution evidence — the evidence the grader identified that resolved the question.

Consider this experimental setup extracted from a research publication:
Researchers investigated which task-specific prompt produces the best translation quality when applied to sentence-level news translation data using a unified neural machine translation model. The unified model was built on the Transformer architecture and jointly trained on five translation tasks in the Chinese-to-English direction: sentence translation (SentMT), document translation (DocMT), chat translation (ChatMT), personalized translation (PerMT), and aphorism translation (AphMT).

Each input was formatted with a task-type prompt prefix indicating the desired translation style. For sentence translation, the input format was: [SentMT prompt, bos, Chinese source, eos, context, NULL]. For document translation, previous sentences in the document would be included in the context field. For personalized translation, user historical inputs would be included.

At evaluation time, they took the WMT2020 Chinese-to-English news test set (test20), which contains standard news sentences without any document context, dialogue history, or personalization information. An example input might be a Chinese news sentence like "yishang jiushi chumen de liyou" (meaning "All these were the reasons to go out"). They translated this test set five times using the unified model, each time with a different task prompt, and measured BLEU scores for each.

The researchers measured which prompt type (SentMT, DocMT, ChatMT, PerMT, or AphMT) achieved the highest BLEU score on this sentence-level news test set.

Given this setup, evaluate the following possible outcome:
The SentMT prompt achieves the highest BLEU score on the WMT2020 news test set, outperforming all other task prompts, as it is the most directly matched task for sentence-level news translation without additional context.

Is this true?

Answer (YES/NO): NO